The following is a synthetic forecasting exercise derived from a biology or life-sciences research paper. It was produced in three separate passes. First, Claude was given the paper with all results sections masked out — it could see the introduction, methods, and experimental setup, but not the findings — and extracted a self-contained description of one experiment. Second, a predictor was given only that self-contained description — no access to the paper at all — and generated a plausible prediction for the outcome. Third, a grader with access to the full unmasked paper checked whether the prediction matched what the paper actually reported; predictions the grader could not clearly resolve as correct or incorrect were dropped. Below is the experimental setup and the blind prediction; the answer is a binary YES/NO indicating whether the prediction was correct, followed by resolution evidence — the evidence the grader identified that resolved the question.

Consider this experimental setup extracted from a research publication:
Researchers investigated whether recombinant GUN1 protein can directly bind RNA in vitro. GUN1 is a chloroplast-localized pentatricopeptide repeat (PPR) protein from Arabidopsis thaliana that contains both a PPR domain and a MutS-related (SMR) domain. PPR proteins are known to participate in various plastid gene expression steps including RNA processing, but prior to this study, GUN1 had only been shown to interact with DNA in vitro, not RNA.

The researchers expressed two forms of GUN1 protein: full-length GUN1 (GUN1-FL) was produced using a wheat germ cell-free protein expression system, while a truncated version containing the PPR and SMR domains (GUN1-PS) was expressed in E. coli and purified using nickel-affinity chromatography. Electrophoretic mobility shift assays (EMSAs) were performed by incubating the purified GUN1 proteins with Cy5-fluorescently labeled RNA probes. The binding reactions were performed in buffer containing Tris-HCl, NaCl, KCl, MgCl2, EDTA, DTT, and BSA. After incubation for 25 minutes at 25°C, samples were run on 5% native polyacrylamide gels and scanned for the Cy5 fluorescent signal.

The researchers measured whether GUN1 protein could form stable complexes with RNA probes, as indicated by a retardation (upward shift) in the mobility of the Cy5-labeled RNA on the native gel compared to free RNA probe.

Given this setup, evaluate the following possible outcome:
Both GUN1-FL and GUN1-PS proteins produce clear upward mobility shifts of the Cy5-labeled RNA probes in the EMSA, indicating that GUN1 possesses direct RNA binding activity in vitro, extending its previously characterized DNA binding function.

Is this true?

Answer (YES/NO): YES